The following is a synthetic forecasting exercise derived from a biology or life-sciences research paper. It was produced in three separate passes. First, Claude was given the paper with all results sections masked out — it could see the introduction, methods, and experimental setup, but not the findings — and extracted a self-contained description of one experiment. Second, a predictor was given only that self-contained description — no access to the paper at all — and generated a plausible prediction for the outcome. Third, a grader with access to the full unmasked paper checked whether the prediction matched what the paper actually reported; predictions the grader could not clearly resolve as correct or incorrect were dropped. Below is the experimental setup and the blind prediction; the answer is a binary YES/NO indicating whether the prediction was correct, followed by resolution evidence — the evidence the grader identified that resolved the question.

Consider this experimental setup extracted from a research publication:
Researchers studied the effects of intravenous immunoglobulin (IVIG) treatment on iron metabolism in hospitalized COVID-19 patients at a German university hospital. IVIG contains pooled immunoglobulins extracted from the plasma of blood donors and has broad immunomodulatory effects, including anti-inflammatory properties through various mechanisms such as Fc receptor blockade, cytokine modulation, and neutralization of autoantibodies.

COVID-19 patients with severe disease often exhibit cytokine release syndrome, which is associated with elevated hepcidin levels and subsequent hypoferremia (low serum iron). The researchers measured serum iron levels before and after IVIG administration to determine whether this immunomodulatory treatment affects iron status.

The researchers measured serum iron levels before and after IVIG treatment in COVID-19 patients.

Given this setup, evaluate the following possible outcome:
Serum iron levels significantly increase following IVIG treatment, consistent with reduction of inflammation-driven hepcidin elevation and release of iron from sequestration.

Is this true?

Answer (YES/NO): NO